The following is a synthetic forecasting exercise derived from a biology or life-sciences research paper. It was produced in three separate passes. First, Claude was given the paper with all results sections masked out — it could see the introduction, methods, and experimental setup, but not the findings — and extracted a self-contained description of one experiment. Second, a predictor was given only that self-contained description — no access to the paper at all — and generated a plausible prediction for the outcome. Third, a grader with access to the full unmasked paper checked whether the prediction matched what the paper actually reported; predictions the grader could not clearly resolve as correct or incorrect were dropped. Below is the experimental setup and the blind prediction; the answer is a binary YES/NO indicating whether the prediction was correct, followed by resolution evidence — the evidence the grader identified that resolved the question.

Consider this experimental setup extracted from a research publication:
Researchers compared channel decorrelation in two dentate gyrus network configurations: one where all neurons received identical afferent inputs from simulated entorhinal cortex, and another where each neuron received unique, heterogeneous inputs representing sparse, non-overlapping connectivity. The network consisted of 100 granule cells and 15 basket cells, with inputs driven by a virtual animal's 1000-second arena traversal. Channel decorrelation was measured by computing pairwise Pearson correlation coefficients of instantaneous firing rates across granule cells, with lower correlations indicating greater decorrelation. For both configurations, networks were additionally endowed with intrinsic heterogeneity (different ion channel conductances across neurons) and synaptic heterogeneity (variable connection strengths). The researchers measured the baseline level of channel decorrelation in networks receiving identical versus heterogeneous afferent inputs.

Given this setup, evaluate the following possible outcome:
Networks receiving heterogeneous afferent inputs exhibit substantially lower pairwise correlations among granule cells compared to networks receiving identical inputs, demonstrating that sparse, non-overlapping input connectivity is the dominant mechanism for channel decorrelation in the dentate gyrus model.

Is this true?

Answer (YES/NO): YES